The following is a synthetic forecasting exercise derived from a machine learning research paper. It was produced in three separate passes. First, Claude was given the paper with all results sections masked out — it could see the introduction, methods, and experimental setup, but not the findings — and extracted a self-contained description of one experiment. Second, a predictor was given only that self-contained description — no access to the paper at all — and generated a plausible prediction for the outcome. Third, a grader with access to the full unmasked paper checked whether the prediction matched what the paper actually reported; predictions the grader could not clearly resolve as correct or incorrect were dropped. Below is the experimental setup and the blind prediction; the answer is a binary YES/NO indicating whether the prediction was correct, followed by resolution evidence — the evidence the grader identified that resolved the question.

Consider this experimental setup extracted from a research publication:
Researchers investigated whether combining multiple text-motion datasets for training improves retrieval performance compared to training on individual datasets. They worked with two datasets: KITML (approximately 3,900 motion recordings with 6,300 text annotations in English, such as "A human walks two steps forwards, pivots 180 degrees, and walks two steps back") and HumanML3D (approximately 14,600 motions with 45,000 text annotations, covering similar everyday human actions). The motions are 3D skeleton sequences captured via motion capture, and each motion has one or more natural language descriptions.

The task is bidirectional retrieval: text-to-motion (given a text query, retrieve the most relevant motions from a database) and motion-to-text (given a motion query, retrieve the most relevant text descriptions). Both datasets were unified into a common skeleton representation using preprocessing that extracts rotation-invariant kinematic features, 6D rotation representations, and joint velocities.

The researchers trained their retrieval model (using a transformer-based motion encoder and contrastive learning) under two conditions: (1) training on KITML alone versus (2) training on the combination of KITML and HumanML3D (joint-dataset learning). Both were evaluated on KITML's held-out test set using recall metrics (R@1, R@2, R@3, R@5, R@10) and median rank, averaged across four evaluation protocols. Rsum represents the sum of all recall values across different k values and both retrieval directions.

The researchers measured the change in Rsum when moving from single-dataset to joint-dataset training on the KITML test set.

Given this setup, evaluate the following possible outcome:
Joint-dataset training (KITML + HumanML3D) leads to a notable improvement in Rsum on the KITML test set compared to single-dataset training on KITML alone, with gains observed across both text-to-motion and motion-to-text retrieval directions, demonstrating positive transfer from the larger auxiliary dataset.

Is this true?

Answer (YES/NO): YES